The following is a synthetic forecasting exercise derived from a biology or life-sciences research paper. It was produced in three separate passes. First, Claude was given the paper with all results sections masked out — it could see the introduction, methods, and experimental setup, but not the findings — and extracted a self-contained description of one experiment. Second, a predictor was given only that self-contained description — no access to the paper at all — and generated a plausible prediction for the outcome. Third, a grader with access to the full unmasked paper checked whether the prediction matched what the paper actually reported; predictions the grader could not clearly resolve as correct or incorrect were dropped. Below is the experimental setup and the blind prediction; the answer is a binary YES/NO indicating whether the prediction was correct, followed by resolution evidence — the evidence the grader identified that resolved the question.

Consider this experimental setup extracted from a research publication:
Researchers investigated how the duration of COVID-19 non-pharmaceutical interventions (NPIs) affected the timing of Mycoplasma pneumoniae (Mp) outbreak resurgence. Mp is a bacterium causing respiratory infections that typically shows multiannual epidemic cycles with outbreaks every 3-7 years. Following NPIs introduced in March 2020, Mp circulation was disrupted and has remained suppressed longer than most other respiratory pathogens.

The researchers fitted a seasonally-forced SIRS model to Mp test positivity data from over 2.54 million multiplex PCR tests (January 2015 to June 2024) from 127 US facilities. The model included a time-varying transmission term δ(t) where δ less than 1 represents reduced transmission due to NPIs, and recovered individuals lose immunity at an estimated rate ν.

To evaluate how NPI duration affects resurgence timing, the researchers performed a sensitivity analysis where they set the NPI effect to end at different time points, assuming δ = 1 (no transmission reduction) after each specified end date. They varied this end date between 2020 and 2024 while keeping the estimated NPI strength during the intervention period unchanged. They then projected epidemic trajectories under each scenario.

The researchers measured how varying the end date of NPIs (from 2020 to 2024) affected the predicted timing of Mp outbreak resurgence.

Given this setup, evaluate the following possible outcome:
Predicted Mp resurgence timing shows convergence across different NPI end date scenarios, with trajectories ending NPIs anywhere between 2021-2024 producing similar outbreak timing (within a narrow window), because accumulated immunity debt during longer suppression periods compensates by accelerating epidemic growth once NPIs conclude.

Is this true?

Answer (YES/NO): NO